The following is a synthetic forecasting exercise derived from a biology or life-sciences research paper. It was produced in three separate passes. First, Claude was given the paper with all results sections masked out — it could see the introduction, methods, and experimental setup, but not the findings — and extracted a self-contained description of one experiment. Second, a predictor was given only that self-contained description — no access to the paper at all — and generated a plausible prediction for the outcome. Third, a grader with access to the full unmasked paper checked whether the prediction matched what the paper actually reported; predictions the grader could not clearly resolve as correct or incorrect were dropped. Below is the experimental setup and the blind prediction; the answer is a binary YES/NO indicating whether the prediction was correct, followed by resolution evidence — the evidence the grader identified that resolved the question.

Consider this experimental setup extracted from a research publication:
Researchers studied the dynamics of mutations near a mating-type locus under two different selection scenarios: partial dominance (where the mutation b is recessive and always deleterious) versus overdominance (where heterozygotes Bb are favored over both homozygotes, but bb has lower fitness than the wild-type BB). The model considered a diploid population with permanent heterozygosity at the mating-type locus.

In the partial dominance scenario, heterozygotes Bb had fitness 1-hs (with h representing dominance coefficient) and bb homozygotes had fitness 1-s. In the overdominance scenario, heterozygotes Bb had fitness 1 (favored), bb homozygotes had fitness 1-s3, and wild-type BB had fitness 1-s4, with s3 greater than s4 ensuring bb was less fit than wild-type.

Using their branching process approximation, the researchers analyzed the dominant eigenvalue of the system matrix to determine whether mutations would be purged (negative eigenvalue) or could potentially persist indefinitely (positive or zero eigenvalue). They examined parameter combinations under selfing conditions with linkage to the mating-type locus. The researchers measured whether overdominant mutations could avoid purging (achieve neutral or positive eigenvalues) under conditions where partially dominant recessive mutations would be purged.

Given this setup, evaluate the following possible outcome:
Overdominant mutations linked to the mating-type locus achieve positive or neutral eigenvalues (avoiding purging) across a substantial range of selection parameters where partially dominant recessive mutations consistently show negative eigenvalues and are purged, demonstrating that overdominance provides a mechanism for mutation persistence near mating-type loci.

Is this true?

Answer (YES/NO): YES